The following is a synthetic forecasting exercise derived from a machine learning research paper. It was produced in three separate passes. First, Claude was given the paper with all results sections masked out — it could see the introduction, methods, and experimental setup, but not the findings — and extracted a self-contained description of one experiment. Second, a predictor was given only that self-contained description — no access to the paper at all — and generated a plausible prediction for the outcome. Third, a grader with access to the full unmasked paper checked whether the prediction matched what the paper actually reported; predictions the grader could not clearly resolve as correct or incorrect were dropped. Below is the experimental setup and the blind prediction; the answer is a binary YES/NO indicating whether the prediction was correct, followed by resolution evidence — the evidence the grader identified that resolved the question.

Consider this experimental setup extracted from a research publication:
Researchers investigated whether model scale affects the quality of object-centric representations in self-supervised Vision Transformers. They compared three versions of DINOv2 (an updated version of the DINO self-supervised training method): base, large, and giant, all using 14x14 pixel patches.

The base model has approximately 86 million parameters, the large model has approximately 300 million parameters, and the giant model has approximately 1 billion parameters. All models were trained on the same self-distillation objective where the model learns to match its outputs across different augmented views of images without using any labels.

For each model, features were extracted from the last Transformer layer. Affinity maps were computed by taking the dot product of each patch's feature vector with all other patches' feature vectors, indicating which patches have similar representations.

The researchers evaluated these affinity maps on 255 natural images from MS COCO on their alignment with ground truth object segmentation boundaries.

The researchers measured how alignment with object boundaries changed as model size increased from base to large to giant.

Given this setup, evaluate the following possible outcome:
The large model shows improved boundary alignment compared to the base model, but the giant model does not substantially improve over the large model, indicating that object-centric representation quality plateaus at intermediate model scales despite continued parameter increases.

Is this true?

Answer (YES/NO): NO